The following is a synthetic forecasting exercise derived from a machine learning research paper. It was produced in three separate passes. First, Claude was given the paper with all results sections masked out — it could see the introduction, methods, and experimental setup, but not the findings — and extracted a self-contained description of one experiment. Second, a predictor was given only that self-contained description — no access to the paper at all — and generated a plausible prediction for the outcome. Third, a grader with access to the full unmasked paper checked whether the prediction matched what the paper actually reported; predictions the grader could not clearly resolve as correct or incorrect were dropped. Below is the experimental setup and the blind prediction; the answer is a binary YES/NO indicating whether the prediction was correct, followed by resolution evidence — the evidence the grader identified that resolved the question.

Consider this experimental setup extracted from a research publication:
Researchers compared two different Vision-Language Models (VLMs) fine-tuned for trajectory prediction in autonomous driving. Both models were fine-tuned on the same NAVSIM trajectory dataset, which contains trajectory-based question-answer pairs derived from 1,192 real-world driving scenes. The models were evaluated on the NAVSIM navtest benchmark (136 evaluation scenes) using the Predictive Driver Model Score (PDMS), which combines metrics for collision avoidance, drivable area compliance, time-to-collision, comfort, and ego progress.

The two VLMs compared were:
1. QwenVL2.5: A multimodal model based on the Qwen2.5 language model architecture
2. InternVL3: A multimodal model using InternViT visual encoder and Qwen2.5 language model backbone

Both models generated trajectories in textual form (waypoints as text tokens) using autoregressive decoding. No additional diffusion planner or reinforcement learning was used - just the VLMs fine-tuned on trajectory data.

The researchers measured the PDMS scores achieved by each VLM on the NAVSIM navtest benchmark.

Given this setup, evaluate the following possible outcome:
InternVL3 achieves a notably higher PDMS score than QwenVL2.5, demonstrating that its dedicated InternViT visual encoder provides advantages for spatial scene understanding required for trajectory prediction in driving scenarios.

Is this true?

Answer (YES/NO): NO